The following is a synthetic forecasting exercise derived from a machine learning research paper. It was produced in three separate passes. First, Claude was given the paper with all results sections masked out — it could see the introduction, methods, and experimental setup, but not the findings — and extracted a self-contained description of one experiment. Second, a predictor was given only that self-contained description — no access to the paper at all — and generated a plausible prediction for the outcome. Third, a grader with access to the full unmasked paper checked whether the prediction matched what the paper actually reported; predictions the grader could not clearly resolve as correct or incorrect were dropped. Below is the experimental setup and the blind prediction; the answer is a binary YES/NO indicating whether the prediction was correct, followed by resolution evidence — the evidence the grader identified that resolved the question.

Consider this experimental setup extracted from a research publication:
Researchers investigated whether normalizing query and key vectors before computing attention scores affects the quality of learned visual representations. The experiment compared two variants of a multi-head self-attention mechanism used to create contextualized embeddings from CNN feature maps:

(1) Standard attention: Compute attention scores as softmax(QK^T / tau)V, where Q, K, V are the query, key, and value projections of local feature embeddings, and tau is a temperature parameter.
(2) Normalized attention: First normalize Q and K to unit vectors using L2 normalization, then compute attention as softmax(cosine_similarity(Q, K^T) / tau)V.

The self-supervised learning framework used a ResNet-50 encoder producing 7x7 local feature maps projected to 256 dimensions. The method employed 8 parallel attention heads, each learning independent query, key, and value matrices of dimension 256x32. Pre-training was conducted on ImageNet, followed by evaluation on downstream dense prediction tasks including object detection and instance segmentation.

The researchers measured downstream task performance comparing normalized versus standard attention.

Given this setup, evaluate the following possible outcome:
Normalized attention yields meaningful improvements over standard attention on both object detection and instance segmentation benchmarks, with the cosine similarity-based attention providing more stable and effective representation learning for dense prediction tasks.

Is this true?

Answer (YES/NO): NO